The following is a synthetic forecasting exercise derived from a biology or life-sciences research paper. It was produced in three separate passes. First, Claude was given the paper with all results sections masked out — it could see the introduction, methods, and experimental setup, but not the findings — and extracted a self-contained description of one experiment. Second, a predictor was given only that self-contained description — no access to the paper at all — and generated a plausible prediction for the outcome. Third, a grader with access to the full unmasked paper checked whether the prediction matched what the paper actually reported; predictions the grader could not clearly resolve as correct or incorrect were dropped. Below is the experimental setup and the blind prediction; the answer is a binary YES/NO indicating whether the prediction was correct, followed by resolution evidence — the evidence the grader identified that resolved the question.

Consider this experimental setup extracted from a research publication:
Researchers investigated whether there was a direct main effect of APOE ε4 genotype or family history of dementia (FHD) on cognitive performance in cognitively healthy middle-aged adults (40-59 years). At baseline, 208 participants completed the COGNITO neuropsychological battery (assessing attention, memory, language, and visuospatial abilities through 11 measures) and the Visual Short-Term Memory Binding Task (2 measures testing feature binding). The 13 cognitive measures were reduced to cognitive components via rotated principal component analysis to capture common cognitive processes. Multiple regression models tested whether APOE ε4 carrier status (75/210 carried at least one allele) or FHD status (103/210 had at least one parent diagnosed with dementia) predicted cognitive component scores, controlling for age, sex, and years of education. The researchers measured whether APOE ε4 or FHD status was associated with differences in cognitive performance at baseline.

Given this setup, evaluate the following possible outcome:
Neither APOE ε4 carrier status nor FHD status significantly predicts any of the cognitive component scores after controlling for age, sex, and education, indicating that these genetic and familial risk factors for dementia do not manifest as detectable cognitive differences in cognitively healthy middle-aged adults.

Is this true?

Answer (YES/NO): NO